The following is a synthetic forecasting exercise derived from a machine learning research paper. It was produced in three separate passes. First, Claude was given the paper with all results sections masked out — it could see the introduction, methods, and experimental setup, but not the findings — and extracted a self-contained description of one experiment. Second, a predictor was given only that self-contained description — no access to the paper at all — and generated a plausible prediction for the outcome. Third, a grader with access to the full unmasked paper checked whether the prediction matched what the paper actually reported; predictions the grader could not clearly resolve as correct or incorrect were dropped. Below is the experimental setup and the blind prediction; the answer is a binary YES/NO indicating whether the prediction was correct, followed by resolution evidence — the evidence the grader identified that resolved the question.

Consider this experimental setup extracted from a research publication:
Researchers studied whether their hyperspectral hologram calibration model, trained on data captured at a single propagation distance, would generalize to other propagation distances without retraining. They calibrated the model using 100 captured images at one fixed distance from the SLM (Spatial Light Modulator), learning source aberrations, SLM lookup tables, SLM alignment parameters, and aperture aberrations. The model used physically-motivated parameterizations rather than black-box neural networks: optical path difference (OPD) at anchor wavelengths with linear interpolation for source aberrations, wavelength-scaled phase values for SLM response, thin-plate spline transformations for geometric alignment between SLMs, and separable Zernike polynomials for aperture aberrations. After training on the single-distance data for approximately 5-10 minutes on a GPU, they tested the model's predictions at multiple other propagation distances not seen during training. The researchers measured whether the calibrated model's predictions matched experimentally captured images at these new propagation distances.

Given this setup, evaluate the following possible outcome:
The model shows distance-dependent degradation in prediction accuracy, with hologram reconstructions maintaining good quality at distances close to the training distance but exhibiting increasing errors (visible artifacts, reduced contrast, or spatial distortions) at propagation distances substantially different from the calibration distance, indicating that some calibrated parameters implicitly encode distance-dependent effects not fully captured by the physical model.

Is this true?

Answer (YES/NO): NO